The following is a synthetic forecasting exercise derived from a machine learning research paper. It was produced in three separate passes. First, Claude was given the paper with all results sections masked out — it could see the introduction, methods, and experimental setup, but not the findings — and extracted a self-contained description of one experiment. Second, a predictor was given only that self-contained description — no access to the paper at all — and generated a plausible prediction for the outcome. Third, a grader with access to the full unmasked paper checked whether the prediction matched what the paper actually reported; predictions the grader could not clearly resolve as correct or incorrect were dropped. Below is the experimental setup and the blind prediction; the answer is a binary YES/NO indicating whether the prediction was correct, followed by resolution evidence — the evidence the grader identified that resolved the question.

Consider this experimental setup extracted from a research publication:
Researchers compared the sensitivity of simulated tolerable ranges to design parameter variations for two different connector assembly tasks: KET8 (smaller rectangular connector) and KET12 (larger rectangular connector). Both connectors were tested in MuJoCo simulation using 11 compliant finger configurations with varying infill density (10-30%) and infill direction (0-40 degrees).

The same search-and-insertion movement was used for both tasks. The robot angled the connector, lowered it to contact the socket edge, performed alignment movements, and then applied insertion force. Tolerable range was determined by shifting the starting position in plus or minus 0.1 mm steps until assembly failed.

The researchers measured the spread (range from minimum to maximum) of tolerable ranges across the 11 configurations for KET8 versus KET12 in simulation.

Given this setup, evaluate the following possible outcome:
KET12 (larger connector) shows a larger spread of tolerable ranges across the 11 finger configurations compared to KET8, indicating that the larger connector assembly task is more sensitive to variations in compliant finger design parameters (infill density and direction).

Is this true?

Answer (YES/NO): NO